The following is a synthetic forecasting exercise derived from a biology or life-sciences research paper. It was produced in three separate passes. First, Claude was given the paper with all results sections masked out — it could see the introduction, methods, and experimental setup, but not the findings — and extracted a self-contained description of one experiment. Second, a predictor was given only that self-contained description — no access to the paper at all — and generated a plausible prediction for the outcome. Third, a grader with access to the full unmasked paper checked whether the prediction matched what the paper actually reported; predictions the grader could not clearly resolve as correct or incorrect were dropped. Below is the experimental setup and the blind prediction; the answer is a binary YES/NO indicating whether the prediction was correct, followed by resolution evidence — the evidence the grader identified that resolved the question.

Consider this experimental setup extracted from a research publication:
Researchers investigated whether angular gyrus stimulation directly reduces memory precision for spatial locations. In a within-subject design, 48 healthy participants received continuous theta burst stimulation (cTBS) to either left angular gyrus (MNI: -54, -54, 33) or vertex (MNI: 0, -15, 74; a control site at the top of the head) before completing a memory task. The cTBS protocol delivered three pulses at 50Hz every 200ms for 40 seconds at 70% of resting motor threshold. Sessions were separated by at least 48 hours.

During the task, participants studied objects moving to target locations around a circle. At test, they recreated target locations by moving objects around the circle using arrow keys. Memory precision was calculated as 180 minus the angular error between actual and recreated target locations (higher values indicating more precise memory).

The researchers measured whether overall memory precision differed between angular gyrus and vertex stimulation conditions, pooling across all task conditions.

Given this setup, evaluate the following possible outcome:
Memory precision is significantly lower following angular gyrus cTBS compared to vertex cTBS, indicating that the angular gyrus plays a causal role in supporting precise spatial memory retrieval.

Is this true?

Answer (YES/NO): NO